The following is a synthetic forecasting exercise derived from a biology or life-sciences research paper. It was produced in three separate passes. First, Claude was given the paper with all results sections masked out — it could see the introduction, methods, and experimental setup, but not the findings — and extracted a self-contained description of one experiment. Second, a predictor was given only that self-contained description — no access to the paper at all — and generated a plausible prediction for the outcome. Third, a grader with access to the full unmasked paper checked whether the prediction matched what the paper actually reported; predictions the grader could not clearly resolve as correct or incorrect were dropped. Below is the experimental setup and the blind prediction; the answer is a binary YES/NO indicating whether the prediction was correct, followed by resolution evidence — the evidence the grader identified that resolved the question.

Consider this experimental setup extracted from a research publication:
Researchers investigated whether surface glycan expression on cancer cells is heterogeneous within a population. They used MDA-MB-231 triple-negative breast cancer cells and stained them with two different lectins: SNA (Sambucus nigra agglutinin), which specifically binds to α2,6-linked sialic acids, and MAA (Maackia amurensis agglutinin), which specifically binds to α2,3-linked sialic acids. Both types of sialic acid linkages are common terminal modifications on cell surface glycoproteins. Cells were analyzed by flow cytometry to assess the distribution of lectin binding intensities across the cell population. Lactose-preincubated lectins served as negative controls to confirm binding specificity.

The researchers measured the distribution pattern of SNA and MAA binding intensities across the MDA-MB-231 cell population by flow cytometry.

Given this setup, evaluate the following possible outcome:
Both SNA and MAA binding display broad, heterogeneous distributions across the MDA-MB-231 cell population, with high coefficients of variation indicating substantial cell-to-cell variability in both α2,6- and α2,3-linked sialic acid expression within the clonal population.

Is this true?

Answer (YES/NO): NO